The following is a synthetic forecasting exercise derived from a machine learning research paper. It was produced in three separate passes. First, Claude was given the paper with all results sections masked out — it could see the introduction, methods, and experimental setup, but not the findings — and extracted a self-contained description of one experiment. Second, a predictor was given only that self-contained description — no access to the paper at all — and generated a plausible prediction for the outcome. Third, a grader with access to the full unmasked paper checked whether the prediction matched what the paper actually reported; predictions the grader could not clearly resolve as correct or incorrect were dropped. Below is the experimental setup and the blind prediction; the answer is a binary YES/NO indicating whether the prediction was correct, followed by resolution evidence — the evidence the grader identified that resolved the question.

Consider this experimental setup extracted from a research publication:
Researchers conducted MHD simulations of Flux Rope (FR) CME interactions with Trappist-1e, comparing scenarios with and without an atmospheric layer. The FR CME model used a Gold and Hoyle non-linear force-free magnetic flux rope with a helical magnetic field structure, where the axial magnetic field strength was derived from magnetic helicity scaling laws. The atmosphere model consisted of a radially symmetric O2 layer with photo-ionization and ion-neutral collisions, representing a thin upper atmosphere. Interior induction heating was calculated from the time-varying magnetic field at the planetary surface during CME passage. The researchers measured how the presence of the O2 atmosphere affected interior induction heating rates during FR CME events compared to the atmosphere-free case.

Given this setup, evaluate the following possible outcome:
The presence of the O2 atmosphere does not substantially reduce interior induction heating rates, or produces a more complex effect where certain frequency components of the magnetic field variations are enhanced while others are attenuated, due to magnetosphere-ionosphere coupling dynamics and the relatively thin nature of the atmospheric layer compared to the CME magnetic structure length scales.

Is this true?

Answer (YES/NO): YES